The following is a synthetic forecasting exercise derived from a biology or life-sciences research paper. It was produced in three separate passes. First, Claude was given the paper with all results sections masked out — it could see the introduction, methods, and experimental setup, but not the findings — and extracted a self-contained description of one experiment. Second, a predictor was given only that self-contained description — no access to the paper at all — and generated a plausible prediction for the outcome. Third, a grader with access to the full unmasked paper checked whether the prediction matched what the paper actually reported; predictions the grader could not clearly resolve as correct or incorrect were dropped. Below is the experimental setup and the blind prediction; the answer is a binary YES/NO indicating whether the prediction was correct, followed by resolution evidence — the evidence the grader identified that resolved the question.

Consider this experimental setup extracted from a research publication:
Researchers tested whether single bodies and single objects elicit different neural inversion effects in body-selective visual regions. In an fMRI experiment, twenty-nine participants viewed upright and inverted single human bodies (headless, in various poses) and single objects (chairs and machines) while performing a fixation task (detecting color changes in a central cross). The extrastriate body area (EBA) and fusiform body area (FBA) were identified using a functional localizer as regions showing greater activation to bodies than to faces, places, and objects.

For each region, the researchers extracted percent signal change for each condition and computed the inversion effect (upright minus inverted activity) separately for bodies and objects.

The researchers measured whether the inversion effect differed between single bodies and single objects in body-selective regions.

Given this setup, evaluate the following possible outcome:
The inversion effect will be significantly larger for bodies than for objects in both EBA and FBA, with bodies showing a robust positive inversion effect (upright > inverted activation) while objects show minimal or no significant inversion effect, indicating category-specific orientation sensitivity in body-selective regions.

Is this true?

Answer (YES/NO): NO